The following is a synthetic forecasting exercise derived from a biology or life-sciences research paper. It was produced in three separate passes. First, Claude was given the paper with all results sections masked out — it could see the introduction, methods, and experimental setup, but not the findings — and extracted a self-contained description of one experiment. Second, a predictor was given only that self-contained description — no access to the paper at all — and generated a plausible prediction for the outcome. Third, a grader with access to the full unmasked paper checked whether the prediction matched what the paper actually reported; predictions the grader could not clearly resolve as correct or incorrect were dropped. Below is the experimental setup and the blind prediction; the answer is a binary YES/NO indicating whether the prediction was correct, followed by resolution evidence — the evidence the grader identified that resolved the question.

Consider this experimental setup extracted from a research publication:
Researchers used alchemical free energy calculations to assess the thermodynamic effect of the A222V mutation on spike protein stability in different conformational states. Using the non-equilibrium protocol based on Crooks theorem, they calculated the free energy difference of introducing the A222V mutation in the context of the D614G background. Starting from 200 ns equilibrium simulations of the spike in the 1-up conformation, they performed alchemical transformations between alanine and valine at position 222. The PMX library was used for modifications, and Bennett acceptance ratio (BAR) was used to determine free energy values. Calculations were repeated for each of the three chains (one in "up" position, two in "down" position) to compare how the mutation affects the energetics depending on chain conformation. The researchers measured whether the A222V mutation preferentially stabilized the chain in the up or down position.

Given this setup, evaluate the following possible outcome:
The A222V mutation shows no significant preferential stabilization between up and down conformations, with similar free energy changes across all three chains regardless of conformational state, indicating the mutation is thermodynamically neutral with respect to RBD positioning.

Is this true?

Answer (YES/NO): YES